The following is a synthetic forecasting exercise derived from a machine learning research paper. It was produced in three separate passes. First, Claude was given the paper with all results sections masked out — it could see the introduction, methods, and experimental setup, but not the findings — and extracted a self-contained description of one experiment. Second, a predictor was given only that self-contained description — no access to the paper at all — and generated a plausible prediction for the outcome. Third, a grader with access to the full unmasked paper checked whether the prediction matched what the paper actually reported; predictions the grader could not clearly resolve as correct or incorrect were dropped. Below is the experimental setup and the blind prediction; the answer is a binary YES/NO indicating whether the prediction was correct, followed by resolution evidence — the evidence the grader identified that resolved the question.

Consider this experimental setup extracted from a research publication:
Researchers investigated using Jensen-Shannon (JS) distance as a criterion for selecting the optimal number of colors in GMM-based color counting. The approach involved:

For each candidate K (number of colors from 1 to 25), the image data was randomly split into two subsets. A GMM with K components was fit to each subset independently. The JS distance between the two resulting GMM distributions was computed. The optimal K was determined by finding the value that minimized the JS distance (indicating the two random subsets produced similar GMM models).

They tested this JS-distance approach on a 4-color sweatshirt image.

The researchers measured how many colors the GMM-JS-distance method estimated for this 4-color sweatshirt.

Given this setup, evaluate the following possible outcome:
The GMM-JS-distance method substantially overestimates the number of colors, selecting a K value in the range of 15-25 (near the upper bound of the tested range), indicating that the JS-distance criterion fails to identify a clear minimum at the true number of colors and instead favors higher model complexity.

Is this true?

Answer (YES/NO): YES